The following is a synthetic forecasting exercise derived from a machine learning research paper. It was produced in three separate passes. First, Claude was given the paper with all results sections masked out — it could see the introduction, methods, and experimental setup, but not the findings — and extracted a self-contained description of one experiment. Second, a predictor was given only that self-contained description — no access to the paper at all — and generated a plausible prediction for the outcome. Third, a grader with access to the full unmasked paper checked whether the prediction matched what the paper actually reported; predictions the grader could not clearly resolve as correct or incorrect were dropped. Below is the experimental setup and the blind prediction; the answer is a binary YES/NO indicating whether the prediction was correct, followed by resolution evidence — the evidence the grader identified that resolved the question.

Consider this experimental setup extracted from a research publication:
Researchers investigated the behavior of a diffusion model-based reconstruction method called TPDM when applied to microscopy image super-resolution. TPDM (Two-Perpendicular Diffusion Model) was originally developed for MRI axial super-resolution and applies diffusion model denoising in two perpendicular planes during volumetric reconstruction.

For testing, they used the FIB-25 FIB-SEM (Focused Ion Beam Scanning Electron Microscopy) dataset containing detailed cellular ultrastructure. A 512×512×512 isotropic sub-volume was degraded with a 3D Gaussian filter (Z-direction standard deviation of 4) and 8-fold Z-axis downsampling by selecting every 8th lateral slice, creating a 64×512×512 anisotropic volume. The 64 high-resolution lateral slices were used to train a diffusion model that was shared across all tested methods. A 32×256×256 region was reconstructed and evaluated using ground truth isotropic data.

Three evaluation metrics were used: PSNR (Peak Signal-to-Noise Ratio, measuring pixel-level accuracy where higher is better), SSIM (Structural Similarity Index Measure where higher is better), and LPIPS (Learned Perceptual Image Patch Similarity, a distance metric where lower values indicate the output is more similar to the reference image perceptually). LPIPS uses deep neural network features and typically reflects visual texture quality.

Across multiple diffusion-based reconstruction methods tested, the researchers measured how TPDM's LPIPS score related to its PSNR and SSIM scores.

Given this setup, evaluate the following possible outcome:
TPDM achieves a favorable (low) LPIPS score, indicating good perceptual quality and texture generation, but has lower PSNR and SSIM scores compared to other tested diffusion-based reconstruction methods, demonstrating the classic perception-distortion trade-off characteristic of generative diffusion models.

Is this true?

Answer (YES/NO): NO